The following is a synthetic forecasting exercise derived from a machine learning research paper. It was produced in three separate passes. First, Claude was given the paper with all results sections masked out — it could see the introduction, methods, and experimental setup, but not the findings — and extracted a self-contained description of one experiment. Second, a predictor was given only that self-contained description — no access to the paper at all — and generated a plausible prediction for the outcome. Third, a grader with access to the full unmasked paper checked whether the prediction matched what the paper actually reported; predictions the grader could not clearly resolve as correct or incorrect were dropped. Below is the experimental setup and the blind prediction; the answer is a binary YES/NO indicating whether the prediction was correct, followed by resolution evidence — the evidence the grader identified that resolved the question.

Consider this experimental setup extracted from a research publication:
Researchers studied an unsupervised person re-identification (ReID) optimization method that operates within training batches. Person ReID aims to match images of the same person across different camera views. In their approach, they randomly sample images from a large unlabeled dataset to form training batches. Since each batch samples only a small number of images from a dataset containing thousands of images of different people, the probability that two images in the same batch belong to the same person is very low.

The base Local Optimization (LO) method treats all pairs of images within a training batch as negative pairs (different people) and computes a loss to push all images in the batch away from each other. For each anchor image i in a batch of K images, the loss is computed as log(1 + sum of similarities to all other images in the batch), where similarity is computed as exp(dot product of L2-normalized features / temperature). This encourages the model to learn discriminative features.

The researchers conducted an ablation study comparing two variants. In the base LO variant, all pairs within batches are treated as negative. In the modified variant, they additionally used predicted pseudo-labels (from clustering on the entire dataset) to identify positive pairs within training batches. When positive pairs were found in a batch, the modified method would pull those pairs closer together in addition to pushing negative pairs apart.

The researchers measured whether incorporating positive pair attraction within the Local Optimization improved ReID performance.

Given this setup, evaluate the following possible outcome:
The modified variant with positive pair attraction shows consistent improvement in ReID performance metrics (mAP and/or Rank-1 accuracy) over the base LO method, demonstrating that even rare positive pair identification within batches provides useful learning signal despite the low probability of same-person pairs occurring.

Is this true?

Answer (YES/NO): NO